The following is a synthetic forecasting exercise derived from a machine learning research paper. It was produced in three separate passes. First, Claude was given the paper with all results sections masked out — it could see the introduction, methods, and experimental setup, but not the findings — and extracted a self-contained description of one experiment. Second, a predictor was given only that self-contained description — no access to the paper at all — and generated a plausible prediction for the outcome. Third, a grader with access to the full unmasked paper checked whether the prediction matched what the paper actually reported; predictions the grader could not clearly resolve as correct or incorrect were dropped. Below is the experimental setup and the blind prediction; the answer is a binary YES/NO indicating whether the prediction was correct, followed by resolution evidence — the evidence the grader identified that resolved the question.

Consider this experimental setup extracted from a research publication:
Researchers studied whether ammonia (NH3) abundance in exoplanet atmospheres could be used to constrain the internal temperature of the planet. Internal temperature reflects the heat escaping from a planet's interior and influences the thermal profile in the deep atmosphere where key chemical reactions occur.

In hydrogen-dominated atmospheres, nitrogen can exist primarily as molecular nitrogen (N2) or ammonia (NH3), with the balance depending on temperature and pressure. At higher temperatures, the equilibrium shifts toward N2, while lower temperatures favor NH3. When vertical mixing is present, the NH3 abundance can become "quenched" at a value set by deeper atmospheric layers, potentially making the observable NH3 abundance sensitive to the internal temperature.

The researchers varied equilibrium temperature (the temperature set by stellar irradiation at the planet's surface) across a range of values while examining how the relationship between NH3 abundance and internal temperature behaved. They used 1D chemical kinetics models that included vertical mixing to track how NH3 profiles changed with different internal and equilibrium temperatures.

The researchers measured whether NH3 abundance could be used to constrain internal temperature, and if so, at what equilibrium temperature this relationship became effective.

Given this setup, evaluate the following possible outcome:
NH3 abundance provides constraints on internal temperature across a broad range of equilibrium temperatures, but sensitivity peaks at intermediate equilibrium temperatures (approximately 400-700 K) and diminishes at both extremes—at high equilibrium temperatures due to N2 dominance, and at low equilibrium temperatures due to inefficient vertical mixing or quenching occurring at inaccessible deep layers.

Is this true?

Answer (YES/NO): NO